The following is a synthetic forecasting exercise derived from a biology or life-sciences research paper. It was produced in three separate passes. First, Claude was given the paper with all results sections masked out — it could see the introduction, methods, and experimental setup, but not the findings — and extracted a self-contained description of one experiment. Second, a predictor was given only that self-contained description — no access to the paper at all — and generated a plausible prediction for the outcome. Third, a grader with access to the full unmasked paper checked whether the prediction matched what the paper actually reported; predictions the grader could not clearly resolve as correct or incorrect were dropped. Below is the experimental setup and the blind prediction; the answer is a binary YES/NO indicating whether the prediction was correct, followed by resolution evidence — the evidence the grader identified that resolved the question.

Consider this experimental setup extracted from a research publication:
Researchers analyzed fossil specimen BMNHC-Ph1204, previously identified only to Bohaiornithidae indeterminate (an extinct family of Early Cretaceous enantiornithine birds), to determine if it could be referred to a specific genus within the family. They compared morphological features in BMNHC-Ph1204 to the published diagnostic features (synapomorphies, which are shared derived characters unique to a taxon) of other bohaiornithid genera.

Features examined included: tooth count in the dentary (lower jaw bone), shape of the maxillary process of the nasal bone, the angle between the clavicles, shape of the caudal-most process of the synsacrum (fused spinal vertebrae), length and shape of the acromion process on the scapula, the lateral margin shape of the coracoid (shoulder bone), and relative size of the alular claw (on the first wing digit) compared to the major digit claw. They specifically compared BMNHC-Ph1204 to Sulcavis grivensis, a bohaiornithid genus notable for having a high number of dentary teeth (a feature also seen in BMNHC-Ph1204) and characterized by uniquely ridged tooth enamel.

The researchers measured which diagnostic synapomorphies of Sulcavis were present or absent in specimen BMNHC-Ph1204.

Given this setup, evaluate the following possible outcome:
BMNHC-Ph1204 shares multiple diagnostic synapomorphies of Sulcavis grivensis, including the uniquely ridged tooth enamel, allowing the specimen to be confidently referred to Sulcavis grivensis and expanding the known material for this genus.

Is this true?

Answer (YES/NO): NO